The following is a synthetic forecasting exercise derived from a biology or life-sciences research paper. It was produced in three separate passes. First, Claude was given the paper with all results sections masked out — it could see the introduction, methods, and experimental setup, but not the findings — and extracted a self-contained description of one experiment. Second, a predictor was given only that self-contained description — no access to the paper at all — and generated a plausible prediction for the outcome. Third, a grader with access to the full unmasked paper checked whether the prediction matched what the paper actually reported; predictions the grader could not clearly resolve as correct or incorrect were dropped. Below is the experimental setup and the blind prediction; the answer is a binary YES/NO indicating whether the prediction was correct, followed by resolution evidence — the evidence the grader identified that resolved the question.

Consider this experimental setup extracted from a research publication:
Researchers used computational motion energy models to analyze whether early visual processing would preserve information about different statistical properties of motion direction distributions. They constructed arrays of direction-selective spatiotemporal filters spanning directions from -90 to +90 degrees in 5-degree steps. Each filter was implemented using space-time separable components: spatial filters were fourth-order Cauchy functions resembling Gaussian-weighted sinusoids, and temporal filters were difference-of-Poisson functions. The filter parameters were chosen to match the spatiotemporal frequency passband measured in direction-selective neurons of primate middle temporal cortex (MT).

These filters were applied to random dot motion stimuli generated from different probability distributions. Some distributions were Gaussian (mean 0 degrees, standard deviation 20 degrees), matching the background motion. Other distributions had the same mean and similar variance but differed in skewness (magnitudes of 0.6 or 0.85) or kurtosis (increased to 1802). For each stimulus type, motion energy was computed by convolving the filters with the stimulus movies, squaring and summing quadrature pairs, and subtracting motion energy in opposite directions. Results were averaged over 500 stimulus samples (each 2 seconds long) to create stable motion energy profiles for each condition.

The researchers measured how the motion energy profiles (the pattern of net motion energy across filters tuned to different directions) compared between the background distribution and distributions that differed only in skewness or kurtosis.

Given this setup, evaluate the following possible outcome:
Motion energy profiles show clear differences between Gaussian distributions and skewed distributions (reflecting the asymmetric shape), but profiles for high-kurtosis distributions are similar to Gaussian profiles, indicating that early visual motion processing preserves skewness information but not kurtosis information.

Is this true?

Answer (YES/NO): NO